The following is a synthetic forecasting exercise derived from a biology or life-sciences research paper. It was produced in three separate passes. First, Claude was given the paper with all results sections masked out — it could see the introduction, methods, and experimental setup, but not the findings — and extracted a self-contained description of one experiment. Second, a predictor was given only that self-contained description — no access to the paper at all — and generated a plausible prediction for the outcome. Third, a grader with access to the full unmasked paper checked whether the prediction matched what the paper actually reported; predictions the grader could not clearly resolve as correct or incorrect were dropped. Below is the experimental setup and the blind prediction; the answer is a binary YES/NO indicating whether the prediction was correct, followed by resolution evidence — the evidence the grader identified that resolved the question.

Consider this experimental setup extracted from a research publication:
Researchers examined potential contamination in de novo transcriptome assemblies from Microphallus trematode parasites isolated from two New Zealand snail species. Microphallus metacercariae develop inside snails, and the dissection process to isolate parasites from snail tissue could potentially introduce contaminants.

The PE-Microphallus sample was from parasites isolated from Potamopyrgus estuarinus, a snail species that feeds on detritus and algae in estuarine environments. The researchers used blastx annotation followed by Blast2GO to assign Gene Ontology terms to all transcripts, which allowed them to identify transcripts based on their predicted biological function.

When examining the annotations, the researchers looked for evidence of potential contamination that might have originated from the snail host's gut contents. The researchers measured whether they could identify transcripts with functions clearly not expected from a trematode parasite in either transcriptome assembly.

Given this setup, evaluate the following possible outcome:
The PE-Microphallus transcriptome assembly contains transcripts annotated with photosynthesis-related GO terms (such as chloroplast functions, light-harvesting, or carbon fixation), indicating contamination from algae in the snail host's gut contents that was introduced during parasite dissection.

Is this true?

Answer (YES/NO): YES